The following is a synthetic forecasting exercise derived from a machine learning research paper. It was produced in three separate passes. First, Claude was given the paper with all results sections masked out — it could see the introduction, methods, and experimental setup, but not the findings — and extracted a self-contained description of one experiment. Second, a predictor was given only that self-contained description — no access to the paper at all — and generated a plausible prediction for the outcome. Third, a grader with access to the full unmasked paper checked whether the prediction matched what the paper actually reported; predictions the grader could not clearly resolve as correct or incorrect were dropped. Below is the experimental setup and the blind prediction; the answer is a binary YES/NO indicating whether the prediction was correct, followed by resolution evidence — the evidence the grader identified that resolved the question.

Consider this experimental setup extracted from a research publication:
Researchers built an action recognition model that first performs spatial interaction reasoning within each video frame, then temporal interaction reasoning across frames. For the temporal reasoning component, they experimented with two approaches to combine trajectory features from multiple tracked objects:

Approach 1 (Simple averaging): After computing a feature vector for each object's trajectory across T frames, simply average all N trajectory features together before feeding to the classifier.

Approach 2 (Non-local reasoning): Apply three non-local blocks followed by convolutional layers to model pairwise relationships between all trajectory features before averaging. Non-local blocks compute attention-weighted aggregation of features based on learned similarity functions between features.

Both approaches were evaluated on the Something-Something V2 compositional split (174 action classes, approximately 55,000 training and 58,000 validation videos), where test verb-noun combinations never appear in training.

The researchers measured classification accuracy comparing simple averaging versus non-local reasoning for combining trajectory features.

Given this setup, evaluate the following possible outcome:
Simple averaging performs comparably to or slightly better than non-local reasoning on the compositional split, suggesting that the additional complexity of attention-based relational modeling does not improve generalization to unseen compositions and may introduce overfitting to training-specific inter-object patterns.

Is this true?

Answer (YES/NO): YES